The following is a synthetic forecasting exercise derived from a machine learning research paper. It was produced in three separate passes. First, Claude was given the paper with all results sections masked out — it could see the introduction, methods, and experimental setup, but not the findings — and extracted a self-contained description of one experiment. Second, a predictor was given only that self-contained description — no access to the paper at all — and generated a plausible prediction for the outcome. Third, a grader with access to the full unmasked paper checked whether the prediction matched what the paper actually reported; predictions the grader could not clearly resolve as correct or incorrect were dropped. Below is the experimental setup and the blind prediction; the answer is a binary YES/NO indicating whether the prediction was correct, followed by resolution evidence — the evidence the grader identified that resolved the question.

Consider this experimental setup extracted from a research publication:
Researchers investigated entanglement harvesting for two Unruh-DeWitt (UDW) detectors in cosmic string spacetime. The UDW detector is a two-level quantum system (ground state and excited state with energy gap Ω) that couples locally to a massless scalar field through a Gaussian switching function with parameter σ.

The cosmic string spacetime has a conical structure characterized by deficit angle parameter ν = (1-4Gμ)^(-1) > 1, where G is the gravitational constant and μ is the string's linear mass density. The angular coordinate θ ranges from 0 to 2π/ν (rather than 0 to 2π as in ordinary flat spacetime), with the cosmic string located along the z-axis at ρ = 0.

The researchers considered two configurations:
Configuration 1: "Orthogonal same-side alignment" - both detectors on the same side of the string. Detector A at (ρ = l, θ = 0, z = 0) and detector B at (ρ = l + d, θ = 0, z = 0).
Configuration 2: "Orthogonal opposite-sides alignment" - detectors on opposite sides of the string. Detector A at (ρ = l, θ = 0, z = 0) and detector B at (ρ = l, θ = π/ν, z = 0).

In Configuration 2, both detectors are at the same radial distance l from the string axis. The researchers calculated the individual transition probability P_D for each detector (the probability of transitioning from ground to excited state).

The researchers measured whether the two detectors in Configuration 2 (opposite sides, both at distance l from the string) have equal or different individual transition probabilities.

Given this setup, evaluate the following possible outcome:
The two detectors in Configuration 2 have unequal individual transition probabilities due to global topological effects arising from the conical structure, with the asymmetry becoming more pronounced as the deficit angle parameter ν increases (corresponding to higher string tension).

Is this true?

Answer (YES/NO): NO